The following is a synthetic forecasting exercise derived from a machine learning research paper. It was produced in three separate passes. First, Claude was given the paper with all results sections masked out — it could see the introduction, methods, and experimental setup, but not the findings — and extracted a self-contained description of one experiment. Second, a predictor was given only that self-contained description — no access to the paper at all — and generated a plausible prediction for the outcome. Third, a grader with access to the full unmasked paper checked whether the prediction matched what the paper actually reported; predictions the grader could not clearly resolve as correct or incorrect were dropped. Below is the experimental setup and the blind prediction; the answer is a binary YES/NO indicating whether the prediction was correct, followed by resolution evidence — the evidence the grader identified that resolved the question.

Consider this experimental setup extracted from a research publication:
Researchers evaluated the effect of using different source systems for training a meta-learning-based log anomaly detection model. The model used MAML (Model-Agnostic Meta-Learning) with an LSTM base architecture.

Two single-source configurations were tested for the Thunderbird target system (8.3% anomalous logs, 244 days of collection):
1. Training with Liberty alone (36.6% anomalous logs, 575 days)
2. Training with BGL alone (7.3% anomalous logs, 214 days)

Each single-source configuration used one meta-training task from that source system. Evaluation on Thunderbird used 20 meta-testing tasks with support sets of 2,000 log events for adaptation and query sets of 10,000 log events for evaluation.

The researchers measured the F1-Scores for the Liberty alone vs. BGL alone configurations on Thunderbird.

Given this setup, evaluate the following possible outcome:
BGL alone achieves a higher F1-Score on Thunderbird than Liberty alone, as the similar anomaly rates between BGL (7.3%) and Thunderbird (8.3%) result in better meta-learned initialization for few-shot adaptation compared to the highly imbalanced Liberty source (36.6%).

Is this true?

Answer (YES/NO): YES